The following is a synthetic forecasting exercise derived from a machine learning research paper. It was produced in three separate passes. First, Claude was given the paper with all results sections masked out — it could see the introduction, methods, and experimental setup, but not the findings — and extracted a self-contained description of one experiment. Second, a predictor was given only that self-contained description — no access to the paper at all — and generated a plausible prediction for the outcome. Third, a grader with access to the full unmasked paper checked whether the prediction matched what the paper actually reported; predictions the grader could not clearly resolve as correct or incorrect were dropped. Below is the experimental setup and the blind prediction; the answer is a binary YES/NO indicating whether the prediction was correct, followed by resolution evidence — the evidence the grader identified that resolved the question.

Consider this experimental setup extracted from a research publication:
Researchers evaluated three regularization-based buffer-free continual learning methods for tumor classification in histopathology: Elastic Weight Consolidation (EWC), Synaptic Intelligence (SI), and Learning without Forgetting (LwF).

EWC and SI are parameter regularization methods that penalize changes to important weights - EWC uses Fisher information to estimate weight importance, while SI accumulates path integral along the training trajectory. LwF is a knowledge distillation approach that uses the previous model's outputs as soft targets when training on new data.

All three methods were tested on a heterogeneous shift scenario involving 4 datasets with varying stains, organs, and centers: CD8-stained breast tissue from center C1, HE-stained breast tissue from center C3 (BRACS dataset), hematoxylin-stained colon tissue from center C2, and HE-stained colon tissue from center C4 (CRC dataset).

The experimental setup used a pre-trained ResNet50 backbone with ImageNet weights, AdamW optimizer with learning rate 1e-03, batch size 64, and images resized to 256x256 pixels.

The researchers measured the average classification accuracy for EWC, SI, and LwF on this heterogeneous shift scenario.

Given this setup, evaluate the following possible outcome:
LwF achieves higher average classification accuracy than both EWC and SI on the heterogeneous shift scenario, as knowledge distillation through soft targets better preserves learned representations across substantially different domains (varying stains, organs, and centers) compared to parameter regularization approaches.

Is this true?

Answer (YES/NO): YES